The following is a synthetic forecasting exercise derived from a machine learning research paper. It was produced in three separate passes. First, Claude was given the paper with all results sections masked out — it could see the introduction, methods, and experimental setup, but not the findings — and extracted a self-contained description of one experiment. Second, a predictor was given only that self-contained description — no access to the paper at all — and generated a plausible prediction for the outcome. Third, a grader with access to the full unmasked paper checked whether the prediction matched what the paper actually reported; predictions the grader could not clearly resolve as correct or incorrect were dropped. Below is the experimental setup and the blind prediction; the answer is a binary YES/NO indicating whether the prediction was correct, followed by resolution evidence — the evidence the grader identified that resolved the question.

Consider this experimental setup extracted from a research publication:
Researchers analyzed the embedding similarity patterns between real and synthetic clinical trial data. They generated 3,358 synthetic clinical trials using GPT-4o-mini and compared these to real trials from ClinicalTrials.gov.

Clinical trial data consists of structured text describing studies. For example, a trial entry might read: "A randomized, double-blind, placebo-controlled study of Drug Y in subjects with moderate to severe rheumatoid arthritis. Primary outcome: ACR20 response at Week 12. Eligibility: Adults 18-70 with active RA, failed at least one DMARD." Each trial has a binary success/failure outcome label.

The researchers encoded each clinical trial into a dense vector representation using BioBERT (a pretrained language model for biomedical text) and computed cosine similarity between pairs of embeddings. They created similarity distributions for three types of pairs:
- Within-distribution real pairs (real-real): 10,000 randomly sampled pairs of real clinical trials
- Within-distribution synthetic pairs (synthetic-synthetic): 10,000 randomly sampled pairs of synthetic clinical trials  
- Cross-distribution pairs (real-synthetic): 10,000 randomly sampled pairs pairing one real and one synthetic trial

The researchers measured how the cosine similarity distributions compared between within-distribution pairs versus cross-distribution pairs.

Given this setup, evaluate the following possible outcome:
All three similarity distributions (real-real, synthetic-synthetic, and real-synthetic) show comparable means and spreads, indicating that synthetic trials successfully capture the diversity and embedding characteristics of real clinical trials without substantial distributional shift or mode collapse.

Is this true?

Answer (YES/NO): NO